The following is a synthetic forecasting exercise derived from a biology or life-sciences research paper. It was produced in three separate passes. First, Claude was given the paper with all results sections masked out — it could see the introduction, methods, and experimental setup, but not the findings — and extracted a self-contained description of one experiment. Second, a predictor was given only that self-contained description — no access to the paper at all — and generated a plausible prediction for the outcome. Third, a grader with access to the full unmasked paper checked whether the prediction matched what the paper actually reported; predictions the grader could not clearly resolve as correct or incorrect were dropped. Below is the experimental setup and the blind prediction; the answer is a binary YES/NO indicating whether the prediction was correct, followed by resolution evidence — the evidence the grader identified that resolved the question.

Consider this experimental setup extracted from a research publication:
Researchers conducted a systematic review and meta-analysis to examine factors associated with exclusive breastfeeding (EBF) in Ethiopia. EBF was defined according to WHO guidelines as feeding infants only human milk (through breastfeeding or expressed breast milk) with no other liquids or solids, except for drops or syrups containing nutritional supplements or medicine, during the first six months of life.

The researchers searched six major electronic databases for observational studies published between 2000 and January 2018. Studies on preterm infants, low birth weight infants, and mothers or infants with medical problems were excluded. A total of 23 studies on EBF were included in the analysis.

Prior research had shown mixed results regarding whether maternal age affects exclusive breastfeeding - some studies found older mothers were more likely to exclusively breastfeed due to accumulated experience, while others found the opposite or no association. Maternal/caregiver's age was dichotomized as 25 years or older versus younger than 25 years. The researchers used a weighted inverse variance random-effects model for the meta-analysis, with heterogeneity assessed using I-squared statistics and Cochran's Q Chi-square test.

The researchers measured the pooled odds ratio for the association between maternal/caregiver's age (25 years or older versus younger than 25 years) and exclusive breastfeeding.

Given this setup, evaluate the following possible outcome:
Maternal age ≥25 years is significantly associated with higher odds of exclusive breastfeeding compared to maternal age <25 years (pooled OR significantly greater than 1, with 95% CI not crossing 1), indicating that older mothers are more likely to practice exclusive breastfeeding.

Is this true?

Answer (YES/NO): NO